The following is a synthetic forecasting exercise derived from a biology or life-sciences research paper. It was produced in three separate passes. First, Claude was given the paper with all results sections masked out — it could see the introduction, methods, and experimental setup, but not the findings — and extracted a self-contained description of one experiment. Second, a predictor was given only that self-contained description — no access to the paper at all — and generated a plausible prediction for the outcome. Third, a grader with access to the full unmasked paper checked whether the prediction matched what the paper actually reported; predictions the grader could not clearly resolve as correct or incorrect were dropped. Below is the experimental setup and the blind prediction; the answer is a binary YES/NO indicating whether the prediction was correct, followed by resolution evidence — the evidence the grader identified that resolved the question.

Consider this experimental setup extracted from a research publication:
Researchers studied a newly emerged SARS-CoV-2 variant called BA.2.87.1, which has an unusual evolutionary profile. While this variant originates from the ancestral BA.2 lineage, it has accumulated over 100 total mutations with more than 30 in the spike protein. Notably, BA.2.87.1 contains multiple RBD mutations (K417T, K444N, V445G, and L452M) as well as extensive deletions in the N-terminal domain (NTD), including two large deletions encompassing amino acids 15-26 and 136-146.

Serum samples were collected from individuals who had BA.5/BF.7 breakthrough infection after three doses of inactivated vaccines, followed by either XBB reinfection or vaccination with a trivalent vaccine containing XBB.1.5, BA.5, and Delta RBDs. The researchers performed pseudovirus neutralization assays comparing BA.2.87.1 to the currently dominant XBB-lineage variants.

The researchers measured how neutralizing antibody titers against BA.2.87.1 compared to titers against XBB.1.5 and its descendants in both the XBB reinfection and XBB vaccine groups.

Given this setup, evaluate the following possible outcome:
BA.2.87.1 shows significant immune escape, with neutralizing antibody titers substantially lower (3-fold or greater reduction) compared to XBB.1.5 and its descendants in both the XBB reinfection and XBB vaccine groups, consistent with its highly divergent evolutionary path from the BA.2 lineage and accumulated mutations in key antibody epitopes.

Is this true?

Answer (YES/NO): NO